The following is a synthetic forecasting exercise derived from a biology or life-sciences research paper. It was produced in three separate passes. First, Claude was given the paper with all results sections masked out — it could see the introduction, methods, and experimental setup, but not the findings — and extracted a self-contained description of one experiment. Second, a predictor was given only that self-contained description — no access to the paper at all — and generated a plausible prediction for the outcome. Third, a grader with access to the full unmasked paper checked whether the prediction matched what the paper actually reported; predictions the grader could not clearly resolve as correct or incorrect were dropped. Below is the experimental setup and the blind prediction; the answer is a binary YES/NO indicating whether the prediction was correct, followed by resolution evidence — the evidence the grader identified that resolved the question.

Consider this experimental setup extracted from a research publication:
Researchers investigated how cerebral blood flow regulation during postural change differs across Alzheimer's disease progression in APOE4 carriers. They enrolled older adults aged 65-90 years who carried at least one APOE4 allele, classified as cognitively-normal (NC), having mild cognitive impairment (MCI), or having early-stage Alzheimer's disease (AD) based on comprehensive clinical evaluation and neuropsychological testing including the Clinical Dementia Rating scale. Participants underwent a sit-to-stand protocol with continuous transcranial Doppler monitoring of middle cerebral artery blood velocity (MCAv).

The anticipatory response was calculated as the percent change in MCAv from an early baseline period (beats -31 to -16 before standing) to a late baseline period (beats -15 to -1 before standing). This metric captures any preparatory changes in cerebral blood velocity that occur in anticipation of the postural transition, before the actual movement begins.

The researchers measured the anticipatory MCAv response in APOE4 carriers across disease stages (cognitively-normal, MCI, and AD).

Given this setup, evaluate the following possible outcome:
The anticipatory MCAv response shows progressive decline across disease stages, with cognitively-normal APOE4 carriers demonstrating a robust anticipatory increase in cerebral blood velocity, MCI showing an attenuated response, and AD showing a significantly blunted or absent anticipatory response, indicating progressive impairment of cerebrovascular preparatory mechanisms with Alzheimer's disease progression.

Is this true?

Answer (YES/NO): NO